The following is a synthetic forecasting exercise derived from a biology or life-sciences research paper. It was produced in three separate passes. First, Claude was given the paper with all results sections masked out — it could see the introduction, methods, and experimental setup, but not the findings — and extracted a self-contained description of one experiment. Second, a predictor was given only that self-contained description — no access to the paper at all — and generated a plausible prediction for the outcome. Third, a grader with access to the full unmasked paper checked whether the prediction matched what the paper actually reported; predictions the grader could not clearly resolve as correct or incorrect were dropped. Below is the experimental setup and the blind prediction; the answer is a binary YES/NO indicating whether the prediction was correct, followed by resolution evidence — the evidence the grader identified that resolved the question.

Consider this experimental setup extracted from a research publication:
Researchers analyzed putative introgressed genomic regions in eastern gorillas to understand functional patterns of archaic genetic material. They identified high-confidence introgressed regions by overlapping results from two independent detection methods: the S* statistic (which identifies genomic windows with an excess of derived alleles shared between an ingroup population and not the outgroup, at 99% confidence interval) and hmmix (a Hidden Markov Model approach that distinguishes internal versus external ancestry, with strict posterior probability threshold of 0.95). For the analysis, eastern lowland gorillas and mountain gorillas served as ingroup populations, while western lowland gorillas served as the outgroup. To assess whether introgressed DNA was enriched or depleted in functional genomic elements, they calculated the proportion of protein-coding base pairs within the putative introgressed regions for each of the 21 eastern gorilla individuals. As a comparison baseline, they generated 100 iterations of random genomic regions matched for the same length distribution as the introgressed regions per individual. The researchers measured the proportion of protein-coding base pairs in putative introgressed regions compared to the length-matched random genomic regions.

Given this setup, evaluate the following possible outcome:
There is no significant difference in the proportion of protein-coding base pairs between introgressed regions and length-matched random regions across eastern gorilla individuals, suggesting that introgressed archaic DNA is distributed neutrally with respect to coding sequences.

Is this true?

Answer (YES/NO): YES